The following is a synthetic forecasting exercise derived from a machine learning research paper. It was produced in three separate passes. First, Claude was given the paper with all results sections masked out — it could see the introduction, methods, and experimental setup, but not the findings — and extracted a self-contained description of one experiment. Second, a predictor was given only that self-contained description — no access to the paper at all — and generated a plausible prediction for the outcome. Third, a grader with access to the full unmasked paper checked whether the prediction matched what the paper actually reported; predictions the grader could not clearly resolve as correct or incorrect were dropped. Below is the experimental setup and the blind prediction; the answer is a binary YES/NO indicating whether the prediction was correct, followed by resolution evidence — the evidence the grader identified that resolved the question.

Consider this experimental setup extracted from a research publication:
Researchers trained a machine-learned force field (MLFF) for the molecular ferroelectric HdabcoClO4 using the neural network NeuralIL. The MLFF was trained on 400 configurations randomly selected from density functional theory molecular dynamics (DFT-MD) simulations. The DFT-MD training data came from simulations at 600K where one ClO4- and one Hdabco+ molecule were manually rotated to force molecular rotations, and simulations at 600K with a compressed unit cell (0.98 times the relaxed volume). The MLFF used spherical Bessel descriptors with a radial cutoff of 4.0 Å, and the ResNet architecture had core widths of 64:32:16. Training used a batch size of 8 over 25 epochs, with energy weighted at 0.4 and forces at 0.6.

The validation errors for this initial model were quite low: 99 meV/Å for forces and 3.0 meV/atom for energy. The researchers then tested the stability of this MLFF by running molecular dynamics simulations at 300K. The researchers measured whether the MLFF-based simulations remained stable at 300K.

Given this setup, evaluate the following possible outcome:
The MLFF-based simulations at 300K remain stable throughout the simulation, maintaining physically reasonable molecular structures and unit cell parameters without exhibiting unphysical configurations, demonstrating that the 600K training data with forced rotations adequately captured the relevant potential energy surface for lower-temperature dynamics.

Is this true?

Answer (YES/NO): NO